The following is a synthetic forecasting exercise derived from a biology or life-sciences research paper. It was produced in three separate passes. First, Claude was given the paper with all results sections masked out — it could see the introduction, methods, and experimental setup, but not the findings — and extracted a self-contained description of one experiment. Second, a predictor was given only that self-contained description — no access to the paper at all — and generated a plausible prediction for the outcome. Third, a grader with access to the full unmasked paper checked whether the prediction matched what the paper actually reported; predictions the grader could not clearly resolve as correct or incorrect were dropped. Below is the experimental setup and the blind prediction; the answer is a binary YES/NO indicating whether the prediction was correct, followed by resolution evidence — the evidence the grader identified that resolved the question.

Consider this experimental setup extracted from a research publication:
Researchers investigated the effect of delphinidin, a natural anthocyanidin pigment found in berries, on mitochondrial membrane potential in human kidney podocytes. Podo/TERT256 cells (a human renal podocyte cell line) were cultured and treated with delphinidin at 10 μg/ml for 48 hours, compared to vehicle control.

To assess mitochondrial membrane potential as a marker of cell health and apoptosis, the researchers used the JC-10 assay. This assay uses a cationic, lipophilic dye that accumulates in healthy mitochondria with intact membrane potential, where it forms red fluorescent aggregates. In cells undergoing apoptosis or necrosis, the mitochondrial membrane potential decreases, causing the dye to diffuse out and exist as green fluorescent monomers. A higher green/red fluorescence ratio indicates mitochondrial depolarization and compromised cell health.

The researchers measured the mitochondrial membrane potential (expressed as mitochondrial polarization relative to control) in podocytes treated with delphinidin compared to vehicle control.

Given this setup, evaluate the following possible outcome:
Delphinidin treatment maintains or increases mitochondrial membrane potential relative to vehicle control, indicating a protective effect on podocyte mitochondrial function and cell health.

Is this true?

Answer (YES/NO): YES